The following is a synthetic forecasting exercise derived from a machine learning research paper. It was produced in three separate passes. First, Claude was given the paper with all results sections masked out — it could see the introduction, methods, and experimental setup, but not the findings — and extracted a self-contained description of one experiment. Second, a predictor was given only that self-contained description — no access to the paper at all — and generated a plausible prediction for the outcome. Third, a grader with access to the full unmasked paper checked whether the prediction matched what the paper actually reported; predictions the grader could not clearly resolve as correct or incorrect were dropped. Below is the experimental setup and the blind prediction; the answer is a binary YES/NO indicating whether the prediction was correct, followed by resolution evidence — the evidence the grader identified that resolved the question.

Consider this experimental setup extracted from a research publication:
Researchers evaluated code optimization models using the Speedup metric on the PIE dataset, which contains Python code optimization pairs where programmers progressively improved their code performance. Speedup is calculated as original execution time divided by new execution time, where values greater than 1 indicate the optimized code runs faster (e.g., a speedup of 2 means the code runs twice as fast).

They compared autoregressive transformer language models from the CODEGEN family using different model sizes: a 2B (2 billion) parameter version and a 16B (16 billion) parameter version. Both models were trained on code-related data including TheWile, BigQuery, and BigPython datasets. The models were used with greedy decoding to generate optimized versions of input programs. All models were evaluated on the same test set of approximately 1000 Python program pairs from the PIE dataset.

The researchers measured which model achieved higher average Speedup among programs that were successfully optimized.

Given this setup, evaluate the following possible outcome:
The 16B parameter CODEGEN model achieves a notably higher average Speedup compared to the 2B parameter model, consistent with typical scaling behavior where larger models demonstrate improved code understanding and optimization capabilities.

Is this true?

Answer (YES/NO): NO